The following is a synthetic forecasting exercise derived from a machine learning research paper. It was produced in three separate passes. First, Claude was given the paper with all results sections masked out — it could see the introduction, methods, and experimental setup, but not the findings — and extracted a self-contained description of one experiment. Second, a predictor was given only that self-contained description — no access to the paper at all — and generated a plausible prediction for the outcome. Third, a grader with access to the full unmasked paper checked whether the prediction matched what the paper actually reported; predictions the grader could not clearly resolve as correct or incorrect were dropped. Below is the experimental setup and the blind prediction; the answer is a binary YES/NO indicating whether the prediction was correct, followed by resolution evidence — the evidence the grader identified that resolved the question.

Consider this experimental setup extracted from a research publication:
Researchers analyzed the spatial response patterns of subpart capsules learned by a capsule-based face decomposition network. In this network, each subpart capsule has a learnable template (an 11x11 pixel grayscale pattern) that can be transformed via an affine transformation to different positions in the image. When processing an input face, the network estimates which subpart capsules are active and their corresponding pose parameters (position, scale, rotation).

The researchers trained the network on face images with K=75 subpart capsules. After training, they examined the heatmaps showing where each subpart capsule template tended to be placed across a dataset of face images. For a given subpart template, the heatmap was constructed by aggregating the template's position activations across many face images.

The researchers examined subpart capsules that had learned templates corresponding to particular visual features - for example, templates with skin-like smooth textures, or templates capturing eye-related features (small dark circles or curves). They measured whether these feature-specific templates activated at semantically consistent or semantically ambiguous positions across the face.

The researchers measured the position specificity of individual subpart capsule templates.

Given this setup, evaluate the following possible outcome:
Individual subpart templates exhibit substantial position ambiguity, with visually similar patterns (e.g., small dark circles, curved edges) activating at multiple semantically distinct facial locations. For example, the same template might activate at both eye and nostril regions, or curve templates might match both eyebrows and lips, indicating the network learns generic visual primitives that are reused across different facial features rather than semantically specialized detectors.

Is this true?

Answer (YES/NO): NO